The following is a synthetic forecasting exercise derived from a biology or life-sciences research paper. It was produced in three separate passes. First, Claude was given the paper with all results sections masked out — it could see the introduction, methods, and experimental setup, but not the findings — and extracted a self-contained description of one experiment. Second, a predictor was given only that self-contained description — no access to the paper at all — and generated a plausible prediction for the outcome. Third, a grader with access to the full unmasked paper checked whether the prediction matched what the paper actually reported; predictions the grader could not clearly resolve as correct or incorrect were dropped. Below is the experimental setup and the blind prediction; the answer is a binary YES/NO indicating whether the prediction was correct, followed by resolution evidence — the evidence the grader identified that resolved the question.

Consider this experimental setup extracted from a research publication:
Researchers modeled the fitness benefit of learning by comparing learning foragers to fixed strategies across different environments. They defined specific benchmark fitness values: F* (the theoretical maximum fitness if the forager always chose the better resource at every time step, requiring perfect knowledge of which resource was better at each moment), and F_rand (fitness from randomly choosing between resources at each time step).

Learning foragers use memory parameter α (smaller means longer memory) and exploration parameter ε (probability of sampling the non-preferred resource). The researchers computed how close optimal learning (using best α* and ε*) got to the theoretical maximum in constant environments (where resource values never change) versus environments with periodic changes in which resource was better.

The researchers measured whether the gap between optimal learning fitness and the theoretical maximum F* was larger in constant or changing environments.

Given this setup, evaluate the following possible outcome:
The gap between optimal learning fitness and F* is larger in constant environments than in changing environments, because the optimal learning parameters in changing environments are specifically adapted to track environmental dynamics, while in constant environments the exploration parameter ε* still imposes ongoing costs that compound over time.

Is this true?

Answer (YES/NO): NO